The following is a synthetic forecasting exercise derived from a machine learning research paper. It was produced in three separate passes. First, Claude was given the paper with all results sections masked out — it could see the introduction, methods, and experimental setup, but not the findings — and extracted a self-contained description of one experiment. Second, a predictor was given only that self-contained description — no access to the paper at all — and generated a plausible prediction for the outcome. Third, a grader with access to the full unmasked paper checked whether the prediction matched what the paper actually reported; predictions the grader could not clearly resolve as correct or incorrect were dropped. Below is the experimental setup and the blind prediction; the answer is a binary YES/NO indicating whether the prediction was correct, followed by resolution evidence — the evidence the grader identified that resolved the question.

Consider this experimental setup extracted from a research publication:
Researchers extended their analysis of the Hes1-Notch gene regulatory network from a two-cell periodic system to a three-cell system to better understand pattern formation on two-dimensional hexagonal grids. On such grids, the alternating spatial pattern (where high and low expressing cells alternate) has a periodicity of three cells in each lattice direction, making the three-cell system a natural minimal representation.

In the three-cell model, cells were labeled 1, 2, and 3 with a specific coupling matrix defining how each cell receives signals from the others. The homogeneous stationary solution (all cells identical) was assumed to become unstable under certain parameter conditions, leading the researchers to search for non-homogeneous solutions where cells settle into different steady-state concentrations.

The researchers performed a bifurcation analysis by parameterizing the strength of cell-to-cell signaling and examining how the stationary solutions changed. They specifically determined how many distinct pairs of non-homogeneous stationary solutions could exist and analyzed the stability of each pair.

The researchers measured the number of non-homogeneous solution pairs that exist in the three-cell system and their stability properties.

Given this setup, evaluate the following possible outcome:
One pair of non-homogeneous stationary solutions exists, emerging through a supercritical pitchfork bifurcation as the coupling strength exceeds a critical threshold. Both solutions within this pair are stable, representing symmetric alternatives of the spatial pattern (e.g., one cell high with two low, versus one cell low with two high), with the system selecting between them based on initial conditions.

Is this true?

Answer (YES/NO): NO